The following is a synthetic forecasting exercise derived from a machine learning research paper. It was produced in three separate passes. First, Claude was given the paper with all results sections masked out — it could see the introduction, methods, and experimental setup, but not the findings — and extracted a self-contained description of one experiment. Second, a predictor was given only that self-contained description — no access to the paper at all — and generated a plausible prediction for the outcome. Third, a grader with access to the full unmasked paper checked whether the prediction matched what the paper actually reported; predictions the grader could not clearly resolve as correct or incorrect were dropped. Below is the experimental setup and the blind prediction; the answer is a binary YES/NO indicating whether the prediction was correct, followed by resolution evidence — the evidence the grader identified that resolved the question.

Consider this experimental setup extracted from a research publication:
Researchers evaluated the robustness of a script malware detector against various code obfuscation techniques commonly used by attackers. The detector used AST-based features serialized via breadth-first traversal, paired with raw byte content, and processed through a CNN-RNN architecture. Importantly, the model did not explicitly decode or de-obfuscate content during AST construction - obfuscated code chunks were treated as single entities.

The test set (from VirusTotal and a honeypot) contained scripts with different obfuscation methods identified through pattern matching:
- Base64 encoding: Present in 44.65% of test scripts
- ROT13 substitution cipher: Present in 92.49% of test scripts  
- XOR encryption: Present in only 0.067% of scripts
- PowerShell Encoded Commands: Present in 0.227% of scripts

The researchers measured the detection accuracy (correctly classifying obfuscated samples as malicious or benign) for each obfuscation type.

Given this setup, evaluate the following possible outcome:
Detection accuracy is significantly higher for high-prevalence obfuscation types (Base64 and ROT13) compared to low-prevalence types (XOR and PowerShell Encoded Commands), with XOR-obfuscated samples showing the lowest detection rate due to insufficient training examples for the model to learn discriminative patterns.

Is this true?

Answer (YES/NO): NO